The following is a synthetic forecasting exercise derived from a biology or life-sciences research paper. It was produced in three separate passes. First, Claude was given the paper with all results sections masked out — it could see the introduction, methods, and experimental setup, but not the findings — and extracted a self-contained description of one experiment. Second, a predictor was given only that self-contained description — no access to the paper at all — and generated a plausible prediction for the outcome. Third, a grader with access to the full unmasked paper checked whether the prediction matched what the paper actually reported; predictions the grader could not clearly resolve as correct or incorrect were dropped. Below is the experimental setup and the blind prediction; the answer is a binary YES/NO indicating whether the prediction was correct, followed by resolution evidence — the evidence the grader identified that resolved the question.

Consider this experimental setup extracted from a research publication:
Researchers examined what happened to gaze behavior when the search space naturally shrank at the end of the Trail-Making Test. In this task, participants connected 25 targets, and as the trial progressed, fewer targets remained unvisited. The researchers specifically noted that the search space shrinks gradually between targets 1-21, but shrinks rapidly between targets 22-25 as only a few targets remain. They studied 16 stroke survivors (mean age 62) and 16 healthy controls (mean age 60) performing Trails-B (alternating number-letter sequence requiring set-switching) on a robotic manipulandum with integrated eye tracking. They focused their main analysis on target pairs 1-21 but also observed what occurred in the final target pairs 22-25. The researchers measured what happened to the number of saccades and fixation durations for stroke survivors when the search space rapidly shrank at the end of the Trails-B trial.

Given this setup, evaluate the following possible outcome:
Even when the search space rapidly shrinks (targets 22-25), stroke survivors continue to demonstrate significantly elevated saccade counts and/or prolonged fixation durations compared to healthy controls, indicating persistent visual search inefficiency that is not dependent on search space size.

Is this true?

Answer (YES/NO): NO